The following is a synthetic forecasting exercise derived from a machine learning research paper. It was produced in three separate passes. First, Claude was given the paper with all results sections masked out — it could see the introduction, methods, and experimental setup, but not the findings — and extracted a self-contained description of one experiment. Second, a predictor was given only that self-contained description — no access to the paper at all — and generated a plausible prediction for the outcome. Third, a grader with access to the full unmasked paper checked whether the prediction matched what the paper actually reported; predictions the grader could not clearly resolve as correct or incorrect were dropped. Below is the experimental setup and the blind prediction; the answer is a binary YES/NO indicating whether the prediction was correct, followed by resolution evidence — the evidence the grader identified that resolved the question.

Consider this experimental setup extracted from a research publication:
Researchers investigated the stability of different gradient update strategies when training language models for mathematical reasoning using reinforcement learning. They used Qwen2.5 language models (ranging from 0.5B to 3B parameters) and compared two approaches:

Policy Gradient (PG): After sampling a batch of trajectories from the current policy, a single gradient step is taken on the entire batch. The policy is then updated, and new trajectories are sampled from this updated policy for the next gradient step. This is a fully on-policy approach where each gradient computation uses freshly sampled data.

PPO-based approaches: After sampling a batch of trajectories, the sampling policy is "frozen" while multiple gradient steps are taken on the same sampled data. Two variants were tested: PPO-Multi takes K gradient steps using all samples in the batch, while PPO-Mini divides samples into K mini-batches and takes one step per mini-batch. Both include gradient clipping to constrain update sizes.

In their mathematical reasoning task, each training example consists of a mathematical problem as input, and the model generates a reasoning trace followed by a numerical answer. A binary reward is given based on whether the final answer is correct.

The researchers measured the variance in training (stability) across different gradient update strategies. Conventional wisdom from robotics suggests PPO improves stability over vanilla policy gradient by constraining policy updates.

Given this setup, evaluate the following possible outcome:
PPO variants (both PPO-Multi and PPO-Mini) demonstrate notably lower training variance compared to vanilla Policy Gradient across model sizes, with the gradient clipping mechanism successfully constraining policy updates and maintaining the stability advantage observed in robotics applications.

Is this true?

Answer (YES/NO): NO